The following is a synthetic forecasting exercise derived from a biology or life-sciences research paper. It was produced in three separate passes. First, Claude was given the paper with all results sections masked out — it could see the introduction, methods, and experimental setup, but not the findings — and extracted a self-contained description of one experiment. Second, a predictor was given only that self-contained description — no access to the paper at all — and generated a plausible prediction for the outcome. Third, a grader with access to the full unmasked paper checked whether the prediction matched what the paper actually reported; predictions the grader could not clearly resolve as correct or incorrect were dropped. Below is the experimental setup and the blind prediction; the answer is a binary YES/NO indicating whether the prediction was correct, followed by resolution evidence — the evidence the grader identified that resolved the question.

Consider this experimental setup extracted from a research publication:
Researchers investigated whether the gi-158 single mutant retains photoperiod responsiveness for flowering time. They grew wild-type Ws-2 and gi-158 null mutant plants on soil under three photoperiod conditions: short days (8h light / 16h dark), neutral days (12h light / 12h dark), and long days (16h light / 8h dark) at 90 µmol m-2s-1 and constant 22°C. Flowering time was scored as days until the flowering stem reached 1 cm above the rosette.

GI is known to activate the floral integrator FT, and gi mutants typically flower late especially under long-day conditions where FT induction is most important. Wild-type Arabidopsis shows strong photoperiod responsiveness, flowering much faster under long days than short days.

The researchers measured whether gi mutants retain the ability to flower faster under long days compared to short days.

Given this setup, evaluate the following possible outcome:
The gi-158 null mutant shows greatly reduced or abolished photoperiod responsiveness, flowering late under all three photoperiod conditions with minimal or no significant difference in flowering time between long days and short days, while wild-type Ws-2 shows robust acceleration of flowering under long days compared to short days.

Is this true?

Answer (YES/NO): NO